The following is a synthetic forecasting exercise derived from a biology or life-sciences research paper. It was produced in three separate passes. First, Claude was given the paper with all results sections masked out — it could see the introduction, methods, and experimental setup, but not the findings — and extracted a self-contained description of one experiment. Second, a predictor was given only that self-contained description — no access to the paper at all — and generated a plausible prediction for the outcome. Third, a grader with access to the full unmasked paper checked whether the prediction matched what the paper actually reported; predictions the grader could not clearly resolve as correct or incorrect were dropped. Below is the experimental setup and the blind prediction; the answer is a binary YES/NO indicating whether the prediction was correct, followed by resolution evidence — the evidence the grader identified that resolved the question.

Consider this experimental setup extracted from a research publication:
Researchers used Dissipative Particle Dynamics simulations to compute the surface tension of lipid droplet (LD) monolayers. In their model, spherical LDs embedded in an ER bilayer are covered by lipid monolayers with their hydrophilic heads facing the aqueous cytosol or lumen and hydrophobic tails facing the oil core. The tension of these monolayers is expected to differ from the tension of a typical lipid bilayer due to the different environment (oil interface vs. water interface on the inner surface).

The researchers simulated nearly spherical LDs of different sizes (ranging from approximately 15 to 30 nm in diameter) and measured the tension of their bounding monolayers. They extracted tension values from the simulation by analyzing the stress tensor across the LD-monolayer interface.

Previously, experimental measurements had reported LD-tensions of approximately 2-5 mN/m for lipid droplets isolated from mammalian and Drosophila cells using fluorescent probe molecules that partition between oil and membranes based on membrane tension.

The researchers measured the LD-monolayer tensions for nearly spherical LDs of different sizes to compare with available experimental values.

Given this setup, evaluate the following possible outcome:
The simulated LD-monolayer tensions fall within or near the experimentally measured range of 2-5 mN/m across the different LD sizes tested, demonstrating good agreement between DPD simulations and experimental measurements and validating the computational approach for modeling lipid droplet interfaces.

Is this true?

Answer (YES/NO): YES